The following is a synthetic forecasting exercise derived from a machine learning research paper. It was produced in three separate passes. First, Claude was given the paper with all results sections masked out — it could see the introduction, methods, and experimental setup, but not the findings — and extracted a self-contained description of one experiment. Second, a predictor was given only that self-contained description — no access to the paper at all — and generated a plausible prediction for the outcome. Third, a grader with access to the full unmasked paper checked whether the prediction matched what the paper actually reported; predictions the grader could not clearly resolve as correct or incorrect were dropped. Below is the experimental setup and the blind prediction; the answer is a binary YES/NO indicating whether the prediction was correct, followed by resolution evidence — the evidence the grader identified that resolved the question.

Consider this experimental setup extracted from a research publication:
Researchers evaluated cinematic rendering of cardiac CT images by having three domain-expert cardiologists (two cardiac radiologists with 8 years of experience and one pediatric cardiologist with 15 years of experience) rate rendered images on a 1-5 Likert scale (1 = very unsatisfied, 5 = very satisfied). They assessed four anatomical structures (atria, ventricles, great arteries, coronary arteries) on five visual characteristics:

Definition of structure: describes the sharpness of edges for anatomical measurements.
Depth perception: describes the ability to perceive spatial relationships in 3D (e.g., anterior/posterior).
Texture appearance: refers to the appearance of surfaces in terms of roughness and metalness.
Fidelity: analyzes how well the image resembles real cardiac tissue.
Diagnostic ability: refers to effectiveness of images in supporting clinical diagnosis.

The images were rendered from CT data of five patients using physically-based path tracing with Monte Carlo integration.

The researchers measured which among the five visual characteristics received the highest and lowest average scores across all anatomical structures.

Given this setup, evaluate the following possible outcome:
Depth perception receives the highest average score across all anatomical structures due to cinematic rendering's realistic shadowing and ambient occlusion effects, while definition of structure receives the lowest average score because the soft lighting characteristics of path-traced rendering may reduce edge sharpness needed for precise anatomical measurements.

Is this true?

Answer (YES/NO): YES